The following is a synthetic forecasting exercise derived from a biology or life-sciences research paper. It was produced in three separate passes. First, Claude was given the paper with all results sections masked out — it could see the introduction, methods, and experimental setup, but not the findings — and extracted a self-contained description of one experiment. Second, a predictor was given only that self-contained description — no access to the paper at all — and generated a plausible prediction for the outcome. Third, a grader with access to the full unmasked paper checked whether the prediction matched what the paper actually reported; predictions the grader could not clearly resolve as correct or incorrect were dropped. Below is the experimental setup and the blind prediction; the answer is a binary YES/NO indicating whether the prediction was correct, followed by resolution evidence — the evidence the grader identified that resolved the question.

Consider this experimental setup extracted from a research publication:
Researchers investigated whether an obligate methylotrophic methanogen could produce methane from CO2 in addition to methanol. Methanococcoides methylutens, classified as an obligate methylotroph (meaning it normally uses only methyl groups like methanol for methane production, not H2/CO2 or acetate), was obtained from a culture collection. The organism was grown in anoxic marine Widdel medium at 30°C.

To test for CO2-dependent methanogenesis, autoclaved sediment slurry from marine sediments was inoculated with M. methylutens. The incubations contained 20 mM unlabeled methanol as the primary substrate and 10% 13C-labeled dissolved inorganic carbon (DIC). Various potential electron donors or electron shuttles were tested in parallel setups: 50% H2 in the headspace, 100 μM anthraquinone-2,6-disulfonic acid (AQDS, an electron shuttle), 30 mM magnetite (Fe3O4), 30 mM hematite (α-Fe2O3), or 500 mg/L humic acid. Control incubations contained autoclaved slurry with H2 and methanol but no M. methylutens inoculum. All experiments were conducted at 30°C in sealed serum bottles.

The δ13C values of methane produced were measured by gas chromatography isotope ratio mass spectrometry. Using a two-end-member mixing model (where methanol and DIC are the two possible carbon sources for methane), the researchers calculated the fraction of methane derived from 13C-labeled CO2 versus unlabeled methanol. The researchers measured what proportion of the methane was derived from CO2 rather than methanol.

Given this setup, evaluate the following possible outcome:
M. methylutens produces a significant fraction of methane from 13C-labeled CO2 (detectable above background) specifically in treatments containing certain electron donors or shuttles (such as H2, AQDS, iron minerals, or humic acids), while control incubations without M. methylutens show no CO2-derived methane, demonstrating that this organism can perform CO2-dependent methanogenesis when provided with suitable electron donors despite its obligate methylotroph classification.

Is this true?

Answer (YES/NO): NO